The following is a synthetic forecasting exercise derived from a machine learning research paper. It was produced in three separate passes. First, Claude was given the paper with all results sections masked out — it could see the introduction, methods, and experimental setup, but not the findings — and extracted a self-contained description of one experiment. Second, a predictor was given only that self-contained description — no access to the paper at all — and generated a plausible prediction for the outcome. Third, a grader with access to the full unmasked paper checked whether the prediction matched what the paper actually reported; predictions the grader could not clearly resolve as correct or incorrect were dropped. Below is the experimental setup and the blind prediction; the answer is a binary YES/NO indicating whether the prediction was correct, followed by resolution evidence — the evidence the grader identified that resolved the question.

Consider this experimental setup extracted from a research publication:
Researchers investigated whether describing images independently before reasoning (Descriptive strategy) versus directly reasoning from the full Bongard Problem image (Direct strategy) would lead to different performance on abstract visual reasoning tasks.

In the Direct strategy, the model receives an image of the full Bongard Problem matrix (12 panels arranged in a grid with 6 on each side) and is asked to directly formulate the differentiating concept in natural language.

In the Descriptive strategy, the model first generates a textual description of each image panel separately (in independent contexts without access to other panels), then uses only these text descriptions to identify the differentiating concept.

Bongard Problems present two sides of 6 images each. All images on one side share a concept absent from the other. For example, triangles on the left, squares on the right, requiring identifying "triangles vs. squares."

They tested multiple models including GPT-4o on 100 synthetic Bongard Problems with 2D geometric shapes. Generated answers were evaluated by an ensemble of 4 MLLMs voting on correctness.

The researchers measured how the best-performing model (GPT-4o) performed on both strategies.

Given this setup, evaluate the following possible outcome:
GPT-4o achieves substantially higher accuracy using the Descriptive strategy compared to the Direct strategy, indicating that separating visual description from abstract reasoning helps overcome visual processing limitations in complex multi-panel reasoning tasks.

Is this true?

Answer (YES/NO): NO